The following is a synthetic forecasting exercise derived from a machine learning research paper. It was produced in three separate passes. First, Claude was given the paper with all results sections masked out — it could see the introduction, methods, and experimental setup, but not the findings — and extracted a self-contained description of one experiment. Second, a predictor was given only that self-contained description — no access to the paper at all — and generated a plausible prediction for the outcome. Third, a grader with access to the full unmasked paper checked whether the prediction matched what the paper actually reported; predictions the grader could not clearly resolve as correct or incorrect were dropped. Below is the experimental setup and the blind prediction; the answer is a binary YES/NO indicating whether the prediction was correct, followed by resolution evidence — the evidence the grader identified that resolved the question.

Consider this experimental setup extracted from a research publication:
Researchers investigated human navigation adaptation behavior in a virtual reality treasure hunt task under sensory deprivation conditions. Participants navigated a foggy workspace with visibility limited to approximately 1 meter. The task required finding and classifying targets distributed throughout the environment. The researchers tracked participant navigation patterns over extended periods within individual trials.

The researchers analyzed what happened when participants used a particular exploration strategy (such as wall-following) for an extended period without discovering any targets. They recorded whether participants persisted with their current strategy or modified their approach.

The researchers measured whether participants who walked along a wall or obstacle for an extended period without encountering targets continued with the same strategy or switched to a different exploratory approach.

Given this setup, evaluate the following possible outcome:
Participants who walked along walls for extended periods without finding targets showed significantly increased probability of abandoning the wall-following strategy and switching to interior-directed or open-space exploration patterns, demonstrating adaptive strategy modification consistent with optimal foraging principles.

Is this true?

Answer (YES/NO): YES